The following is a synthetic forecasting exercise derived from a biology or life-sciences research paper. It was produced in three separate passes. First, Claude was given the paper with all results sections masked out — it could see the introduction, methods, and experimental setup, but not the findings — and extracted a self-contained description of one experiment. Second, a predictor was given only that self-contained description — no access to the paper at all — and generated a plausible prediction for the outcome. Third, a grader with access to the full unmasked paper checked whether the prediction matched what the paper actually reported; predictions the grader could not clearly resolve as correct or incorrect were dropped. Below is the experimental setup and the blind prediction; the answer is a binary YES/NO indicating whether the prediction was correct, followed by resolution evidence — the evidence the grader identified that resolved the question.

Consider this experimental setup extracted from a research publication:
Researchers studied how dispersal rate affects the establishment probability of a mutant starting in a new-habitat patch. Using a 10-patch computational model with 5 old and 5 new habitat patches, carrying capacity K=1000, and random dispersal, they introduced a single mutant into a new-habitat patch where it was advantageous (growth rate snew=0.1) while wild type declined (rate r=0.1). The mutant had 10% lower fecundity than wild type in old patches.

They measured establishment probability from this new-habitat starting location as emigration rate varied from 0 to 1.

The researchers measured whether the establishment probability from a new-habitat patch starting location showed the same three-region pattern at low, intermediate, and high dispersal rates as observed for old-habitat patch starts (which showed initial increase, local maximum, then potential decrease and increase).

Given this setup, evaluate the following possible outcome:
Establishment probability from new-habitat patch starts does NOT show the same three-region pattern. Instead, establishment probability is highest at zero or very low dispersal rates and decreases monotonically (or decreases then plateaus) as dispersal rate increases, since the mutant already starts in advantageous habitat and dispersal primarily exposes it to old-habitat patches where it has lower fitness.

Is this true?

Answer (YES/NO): NO